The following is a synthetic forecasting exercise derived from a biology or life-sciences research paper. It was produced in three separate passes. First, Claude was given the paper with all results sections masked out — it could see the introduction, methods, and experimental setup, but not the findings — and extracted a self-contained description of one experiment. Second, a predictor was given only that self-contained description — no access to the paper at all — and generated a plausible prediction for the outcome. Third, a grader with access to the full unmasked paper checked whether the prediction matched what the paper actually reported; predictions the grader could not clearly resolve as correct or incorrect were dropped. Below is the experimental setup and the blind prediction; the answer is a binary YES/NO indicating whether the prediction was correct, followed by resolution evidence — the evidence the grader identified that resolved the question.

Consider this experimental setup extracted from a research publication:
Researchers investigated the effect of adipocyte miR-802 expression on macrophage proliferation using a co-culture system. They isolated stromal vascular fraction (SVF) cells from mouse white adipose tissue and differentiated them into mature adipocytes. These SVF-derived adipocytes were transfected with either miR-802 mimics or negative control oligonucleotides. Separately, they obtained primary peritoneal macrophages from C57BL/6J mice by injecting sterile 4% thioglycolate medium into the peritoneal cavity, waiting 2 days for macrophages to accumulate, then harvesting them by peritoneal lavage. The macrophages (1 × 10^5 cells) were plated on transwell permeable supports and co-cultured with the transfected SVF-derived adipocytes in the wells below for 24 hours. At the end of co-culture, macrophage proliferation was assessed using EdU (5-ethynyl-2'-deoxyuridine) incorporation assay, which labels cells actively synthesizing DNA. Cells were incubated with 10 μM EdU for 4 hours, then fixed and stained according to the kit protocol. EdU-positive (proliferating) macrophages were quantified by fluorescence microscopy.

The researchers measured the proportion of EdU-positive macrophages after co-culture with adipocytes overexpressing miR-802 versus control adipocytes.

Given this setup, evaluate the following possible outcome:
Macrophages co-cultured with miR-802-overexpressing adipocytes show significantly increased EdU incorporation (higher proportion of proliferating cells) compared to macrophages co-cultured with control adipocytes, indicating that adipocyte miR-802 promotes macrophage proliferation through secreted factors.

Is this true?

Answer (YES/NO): NO